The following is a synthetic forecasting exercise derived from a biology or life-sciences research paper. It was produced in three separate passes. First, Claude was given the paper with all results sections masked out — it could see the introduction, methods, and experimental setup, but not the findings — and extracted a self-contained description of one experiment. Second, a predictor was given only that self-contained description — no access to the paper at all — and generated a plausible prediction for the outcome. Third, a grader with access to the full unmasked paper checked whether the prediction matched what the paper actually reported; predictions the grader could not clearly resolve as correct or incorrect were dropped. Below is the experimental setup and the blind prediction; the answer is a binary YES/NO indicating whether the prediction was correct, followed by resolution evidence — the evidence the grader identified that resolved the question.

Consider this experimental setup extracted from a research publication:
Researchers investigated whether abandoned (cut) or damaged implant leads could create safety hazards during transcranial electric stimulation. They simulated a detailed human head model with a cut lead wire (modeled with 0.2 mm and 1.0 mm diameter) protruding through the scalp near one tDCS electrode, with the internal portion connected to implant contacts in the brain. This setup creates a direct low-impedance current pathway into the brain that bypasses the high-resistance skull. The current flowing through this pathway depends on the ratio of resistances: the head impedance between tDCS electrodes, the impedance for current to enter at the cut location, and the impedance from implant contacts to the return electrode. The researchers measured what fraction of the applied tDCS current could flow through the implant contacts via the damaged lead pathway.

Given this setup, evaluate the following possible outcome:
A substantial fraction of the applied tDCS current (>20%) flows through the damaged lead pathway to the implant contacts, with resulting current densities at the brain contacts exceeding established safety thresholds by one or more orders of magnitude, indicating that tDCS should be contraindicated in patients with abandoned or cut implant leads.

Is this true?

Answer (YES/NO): NO